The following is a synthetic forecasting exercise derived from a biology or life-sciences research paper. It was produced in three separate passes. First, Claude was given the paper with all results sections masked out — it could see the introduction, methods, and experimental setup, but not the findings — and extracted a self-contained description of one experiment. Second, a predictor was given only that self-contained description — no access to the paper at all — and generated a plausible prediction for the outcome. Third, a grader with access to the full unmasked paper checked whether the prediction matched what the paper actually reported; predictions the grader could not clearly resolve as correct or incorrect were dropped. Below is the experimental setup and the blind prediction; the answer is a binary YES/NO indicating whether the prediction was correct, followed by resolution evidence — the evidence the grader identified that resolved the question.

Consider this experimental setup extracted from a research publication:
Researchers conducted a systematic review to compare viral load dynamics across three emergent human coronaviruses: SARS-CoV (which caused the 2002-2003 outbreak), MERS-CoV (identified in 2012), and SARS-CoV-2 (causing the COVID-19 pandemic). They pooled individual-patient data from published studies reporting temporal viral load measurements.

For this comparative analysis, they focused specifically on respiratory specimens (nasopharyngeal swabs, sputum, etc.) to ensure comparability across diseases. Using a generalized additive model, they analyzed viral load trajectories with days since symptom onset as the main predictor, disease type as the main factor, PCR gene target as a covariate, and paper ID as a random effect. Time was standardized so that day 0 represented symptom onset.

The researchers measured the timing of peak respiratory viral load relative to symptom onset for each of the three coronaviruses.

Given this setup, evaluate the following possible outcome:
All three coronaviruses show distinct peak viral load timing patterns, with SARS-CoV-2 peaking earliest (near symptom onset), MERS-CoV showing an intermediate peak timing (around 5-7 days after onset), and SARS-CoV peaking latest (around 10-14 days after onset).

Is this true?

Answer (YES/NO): NO